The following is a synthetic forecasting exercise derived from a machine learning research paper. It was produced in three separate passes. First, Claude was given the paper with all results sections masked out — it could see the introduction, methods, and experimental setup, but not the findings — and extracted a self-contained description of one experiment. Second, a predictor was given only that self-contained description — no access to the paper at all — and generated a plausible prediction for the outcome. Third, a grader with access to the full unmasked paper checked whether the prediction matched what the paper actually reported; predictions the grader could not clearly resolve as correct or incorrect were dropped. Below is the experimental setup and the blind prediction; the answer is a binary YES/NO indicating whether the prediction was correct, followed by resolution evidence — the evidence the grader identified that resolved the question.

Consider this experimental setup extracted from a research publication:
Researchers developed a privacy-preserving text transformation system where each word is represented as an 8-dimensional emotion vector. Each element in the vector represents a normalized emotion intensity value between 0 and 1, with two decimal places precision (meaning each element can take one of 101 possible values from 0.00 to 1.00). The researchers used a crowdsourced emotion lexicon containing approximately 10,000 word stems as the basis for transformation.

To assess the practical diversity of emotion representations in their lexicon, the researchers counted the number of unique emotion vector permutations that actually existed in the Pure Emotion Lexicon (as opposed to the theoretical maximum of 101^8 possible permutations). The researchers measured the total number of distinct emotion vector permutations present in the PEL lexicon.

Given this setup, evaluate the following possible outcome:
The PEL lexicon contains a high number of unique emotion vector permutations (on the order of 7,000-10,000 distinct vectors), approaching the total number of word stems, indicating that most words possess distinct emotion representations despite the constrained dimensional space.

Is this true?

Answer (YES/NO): NO